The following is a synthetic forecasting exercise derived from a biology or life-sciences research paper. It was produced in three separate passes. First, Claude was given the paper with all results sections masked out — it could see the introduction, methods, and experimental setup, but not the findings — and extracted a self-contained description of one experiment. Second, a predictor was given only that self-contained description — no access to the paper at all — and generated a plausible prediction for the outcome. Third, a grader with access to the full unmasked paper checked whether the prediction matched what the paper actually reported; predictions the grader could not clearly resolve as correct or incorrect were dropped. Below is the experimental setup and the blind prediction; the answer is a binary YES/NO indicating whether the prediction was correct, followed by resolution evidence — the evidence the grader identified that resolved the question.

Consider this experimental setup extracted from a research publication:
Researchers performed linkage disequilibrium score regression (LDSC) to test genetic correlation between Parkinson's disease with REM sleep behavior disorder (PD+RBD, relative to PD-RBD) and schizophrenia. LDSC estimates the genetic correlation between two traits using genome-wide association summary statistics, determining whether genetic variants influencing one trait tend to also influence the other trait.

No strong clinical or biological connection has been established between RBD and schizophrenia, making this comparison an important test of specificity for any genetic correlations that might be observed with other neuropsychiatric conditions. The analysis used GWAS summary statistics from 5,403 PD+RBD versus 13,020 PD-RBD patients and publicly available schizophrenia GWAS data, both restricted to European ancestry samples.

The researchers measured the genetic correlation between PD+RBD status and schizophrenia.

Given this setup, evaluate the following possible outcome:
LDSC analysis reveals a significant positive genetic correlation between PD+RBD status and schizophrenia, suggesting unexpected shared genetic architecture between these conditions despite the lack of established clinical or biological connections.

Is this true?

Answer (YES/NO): NO